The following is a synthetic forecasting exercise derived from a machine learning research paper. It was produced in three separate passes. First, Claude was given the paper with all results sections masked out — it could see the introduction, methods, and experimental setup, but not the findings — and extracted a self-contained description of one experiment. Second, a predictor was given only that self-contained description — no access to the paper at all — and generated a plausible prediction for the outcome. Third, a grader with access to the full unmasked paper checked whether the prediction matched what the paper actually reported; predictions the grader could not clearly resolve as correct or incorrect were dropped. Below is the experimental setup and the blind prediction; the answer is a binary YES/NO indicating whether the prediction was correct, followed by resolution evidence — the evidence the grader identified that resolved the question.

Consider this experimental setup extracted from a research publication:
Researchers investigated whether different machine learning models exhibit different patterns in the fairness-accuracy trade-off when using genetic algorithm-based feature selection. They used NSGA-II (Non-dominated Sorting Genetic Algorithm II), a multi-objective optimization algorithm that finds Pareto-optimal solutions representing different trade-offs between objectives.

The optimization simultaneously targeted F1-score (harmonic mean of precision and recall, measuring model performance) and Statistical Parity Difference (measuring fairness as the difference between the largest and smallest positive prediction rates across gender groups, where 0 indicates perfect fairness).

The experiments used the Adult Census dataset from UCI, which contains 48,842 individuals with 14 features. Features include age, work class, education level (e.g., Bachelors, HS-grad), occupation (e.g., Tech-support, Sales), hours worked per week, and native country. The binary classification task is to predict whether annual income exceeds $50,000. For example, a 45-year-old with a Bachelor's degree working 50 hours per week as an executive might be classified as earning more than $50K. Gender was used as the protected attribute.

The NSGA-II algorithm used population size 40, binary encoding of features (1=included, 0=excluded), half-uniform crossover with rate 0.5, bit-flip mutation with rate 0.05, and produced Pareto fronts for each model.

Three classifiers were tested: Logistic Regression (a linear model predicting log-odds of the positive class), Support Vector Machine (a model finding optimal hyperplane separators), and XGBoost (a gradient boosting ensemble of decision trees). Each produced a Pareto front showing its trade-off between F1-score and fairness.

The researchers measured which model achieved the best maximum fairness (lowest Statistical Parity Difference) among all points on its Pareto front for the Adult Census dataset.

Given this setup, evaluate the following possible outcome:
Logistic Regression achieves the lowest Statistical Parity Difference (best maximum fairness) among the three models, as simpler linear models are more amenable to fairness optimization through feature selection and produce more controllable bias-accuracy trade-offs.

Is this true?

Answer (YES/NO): NO